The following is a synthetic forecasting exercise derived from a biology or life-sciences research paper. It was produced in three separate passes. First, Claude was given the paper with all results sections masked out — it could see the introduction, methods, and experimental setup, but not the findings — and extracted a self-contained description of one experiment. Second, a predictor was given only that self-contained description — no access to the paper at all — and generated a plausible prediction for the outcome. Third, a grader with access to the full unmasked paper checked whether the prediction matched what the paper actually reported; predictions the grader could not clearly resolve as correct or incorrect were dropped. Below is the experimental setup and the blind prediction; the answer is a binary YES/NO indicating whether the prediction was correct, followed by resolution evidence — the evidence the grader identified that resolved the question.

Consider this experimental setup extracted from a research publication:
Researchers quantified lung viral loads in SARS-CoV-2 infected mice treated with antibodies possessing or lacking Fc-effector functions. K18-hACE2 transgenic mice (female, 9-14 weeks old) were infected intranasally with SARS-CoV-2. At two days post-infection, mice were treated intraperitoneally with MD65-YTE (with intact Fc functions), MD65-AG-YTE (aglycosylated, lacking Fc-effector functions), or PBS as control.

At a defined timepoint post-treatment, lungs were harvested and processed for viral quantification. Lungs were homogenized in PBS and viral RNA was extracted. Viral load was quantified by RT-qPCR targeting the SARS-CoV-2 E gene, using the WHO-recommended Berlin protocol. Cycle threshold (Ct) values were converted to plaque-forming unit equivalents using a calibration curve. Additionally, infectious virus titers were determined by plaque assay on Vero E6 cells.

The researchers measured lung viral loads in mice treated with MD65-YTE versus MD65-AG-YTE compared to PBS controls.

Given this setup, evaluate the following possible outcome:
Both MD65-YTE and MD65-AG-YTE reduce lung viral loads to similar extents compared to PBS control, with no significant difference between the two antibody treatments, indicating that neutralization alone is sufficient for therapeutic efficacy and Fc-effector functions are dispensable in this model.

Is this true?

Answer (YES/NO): YES